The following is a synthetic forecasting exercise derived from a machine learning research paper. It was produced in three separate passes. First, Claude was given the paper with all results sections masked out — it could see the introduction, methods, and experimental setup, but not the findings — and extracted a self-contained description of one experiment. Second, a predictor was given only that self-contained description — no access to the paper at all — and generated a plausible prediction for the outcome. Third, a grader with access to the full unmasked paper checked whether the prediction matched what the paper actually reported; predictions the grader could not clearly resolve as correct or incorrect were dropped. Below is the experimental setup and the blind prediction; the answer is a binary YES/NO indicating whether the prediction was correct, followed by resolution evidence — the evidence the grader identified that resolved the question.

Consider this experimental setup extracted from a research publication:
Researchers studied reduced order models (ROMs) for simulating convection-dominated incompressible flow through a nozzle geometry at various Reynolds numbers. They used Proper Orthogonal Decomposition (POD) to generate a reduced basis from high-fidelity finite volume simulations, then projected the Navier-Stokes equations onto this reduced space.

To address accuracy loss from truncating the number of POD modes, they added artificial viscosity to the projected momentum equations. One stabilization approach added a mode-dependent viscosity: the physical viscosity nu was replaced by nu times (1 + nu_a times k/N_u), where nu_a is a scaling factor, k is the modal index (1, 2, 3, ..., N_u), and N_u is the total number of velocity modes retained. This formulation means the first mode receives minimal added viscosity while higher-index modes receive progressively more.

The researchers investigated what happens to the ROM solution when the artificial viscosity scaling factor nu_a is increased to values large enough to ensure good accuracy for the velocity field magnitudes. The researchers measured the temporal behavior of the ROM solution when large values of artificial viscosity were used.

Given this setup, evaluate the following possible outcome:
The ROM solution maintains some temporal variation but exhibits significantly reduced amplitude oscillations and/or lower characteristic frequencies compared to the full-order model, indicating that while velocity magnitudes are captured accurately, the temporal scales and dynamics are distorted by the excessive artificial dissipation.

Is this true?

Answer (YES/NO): NO